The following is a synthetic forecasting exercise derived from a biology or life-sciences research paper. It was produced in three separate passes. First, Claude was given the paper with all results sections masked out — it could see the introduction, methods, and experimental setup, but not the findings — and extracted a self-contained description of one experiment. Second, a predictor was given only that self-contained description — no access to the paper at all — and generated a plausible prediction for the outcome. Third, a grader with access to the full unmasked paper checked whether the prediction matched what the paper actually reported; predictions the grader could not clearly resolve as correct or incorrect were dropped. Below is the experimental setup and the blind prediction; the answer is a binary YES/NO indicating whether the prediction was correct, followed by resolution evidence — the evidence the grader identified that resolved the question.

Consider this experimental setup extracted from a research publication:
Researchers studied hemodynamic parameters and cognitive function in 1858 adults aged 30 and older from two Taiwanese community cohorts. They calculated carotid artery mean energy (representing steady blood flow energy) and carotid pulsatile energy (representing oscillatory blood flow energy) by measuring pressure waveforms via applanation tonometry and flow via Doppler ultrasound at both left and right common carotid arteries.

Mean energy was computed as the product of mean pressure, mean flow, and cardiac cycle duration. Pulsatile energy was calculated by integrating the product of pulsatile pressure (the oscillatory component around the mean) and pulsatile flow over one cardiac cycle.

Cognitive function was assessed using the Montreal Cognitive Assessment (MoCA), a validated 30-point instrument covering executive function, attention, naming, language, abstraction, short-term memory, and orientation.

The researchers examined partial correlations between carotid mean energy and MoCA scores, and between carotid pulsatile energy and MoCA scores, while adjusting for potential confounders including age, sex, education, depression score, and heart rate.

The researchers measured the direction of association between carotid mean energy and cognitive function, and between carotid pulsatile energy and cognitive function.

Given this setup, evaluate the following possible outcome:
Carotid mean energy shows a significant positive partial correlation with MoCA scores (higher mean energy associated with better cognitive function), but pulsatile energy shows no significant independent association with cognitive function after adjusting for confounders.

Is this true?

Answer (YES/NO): NO